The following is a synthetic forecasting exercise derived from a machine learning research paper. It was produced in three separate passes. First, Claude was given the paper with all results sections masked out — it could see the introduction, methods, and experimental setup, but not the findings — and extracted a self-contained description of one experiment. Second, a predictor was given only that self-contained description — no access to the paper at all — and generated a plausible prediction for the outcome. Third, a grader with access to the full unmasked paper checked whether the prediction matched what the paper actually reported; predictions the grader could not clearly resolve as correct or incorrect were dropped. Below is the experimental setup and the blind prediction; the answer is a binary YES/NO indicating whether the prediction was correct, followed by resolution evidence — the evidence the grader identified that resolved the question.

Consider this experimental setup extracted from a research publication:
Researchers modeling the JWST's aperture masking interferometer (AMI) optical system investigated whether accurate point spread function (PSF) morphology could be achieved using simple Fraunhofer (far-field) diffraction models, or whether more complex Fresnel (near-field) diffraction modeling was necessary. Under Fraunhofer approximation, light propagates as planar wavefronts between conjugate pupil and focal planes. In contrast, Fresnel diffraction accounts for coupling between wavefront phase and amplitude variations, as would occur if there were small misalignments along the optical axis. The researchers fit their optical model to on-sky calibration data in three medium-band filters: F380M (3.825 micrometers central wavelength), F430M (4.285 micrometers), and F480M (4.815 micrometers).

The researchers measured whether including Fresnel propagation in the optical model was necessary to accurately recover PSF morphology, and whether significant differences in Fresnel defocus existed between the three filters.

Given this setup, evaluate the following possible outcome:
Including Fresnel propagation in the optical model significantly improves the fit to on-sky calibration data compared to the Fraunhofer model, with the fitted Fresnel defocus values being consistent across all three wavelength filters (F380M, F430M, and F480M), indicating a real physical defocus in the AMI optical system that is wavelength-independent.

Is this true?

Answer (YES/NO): NO